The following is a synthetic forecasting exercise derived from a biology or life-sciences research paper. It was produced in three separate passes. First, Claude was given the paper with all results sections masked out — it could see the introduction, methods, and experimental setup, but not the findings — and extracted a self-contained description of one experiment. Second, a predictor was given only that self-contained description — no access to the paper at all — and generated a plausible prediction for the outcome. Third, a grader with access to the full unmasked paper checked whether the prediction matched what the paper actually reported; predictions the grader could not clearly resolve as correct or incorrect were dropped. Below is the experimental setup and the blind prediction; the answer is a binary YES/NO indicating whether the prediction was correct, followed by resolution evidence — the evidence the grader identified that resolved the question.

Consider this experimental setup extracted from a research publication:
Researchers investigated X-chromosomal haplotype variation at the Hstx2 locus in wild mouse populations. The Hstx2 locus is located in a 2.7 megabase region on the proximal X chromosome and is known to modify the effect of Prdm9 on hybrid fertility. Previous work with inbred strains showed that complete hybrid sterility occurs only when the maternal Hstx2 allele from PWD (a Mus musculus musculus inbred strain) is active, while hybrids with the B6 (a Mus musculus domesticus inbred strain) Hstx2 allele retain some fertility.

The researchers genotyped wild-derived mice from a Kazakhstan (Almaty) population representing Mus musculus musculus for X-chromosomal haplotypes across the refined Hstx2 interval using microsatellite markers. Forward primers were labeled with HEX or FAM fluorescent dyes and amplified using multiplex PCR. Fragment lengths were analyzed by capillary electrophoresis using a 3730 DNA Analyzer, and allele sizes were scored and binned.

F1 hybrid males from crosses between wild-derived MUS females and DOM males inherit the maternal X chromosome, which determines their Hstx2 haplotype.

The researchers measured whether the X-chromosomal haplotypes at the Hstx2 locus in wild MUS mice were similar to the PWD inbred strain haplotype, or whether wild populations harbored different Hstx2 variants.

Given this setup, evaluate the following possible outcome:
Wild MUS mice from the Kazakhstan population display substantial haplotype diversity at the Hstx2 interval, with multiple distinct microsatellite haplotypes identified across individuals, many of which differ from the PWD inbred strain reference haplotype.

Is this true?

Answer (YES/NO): NO